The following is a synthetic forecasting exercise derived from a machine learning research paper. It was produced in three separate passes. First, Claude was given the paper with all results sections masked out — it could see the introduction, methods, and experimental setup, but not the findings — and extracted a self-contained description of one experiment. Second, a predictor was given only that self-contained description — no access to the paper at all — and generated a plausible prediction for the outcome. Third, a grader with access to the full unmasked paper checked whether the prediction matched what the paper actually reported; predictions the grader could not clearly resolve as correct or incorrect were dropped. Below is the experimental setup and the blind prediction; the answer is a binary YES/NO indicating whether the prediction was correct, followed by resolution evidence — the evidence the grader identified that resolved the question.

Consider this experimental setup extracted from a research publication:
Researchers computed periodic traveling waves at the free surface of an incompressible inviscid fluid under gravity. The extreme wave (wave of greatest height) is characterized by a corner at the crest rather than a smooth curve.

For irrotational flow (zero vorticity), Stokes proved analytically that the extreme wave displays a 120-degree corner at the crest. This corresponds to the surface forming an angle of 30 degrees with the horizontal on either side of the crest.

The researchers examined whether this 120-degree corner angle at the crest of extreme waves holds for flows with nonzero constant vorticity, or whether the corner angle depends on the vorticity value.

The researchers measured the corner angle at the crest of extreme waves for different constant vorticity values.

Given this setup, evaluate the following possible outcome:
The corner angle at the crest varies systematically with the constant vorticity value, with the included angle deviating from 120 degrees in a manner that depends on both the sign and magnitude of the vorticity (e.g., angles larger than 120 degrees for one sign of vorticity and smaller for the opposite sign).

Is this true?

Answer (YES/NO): NO